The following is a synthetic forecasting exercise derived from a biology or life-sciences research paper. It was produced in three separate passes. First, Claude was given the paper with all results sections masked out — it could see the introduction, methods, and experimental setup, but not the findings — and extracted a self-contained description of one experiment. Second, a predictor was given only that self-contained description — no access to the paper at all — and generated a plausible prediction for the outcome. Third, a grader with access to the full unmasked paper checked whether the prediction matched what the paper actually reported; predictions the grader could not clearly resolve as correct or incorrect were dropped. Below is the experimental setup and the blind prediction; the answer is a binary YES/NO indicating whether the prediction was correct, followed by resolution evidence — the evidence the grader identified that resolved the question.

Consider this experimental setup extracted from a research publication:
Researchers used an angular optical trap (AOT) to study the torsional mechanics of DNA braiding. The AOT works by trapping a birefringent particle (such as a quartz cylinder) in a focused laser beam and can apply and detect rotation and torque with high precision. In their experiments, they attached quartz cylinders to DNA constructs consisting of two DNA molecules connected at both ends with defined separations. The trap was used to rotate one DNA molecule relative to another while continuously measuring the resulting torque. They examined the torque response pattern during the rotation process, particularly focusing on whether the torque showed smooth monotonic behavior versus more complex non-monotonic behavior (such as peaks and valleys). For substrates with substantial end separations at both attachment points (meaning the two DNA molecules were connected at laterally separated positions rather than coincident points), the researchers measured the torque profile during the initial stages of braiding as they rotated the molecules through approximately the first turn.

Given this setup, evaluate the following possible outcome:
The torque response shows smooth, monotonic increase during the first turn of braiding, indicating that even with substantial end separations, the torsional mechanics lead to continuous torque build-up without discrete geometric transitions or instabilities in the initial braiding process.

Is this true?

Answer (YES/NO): NO